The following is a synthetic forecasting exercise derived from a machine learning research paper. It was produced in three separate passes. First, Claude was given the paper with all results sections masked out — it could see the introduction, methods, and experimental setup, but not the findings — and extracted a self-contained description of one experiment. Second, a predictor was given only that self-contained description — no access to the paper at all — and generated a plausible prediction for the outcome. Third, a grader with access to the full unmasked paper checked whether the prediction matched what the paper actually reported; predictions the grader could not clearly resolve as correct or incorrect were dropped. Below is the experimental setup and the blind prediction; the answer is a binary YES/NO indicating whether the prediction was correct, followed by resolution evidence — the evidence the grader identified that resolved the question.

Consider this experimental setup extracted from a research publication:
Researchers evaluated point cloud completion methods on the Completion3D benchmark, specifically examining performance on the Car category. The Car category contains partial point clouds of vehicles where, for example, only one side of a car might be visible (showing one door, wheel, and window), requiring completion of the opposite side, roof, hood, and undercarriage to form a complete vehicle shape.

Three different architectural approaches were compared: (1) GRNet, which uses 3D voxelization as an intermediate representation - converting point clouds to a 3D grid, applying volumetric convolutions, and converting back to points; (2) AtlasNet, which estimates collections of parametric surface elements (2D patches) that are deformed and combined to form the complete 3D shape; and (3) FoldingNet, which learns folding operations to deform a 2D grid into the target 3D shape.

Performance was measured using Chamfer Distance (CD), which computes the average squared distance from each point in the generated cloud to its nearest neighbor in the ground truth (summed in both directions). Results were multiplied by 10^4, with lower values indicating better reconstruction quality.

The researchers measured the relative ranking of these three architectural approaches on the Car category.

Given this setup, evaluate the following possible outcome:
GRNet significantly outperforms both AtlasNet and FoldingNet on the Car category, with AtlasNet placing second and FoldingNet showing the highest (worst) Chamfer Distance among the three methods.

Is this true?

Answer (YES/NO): YES